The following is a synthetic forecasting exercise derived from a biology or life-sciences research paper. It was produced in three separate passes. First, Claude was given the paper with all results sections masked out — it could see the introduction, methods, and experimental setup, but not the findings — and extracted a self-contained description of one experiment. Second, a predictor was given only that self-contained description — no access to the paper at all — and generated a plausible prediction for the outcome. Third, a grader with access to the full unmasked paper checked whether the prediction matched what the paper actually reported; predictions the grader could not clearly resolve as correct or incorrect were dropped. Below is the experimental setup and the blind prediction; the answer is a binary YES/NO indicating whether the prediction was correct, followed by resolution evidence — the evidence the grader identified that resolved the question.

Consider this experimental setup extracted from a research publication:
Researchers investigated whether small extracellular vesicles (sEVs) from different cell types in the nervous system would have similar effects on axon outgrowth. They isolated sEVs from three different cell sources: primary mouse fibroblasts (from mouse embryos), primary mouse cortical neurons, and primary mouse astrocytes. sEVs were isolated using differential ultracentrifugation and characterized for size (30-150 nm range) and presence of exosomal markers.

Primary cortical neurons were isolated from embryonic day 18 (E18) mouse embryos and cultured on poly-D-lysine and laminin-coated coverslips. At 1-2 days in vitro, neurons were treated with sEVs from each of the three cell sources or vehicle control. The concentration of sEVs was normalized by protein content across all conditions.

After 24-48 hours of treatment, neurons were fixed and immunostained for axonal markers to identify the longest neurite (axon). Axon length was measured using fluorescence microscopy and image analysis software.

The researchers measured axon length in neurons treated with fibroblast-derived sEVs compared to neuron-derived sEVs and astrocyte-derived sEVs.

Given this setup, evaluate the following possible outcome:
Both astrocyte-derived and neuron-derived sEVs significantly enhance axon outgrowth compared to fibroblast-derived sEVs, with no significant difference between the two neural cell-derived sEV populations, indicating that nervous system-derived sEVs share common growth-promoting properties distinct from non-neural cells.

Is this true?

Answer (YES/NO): NO